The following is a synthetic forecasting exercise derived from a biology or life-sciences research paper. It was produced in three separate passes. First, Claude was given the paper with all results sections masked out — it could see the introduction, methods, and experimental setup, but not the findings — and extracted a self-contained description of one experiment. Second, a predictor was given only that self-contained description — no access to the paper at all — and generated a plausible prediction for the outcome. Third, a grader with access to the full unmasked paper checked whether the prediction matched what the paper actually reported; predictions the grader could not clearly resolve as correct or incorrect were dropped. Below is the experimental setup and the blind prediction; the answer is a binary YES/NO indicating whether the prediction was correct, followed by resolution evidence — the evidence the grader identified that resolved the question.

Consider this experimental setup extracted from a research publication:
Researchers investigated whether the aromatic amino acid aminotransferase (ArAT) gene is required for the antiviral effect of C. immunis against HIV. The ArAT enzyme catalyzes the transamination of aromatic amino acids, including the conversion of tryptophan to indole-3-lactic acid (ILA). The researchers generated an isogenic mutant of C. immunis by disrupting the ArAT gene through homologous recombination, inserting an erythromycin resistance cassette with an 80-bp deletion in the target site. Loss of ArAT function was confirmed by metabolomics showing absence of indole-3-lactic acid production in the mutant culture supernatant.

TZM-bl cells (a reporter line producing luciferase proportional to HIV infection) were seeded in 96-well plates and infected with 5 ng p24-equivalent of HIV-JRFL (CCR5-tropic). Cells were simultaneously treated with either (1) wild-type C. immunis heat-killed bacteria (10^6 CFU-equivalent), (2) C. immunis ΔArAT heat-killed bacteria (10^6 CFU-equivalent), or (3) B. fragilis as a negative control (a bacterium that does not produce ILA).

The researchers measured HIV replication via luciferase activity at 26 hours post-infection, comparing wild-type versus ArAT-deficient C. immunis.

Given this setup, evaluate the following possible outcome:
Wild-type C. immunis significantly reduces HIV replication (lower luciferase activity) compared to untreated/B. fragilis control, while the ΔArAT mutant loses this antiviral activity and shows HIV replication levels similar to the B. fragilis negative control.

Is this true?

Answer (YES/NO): NO